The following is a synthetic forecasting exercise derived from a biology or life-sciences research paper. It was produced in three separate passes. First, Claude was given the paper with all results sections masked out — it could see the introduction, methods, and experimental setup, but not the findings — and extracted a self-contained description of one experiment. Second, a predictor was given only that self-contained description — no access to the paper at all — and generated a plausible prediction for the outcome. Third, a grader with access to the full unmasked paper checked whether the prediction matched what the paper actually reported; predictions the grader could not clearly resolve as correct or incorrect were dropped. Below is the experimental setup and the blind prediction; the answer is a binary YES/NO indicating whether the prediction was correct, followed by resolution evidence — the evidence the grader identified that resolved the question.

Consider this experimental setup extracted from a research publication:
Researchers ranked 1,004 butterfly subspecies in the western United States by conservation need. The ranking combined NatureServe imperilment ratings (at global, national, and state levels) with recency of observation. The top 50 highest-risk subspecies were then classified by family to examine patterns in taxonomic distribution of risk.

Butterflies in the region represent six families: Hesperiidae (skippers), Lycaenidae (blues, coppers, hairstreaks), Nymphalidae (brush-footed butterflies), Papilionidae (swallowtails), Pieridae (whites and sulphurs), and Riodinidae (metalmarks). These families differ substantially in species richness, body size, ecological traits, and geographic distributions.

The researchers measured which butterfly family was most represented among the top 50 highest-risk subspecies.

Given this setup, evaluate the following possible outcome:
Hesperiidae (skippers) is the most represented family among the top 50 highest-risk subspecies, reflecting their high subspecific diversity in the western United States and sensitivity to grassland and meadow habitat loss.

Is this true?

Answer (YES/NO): NO